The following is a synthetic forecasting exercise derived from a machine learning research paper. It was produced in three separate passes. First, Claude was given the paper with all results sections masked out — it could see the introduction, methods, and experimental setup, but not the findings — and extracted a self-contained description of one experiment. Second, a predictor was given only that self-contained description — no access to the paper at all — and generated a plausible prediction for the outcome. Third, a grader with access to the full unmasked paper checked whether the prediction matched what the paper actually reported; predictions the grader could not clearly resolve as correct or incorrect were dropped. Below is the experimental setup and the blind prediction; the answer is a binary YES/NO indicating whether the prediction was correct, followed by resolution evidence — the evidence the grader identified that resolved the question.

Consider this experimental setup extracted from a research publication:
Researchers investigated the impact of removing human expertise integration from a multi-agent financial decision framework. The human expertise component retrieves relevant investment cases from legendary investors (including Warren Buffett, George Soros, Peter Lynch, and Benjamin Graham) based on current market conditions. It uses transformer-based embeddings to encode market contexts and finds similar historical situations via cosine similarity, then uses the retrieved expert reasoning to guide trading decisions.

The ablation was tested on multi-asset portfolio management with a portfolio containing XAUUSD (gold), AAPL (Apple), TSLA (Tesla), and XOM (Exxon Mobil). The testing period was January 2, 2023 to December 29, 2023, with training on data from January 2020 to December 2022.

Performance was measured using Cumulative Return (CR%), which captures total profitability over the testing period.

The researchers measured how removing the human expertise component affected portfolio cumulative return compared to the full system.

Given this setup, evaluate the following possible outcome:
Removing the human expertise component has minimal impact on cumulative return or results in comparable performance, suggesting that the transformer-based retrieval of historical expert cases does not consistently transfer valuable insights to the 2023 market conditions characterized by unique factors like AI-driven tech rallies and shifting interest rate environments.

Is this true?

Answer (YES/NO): NO